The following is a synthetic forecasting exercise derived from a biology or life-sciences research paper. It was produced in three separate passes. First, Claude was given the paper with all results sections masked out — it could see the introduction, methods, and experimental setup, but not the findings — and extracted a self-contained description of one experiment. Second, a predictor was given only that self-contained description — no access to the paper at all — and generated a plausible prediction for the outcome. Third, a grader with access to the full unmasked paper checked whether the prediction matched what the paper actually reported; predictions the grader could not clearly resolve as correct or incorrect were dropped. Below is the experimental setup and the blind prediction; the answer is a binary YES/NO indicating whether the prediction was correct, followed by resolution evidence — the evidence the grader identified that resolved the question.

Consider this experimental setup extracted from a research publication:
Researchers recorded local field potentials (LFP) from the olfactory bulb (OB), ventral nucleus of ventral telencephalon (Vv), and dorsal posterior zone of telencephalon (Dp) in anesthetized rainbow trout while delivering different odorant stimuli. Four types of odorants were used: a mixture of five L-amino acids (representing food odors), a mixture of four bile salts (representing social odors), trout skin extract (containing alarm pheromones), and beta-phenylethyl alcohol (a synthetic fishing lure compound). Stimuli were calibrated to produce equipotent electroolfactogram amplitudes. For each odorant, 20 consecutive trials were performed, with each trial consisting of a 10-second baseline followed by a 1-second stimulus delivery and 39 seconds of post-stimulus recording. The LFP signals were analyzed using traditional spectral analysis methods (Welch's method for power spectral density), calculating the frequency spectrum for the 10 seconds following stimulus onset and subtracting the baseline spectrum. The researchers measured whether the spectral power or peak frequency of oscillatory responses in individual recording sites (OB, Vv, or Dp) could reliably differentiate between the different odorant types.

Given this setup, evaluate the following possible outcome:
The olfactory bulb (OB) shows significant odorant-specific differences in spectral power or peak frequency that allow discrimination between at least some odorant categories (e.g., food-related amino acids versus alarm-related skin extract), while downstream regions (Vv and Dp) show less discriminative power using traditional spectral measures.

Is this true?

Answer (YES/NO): NO